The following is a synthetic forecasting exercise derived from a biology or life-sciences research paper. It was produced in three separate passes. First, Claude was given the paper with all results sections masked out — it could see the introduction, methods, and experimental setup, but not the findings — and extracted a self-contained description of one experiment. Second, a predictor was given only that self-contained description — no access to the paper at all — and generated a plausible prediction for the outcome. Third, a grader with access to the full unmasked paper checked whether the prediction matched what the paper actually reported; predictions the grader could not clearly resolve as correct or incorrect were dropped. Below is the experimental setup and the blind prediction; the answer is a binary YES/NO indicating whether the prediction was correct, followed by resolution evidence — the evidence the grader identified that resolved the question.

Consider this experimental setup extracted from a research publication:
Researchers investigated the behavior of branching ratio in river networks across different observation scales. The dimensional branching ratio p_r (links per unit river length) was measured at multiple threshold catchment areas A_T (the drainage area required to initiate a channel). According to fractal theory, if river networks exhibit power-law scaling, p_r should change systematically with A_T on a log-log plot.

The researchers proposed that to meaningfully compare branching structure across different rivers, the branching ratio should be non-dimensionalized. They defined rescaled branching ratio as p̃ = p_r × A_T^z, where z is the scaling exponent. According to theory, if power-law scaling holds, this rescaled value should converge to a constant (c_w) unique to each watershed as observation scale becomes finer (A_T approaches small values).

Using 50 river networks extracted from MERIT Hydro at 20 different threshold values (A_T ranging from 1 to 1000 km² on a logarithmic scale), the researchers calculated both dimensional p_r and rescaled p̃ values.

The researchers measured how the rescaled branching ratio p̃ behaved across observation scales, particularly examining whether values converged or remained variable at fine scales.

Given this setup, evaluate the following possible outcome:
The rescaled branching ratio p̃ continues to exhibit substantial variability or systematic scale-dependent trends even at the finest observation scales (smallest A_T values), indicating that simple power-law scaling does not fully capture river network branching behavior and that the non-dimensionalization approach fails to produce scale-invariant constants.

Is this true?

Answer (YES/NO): NO